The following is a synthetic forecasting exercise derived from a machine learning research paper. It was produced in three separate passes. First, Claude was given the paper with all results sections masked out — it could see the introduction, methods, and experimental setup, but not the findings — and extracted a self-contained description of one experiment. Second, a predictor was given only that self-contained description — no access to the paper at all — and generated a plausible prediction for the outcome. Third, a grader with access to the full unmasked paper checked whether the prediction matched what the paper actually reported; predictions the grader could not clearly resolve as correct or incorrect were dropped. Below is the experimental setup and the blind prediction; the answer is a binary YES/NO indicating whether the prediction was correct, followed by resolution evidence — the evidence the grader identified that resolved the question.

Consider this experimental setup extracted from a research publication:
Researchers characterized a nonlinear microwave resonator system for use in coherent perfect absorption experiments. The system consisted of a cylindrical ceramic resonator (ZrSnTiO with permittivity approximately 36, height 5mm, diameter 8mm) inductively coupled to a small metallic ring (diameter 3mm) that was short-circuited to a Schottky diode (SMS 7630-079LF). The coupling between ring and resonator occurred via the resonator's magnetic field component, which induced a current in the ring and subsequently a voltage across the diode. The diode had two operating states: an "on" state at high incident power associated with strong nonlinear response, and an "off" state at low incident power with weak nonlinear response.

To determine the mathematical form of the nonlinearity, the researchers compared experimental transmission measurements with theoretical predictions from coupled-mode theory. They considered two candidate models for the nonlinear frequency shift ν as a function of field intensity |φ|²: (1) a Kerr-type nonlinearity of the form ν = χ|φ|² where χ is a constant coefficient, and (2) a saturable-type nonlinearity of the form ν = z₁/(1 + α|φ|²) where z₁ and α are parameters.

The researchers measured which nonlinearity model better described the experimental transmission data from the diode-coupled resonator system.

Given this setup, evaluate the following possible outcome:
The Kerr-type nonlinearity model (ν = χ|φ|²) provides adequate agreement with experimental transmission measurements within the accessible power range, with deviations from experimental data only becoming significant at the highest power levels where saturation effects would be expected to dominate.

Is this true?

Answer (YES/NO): NO